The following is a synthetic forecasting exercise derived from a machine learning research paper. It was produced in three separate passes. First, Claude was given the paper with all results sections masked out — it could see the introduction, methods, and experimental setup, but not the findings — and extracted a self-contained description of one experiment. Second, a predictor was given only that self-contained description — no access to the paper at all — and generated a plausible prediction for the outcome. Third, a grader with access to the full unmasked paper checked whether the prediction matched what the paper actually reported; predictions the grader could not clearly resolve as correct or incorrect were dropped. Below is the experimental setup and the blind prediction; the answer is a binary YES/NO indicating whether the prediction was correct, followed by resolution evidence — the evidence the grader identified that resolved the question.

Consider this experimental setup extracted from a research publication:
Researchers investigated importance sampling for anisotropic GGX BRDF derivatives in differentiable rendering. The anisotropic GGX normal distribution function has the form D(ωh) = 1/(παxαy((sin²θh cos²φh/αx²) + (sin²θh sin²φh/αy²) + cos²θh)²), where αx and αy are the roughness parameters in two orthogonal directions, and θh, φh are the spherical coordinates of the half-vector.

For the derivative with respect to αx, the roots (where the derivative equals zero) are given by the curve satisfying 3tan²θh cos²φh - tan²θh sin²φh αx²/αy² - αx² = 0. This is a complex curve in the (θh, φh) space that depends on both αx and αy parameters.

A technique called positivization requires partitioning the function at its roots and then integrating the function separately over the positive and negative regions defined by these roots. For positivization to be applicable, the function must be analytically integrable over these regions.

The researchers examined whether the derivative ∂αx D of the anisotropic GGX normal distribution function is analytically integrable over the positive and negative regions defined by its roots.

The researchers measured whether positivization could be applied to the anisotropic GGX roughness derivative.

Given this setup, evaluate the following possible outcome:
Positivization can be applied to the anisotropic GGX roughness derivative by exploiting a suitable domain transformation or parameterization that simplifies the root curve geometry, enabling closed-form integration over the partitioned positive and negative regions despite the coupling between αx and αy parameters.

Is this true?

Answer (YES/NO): NO